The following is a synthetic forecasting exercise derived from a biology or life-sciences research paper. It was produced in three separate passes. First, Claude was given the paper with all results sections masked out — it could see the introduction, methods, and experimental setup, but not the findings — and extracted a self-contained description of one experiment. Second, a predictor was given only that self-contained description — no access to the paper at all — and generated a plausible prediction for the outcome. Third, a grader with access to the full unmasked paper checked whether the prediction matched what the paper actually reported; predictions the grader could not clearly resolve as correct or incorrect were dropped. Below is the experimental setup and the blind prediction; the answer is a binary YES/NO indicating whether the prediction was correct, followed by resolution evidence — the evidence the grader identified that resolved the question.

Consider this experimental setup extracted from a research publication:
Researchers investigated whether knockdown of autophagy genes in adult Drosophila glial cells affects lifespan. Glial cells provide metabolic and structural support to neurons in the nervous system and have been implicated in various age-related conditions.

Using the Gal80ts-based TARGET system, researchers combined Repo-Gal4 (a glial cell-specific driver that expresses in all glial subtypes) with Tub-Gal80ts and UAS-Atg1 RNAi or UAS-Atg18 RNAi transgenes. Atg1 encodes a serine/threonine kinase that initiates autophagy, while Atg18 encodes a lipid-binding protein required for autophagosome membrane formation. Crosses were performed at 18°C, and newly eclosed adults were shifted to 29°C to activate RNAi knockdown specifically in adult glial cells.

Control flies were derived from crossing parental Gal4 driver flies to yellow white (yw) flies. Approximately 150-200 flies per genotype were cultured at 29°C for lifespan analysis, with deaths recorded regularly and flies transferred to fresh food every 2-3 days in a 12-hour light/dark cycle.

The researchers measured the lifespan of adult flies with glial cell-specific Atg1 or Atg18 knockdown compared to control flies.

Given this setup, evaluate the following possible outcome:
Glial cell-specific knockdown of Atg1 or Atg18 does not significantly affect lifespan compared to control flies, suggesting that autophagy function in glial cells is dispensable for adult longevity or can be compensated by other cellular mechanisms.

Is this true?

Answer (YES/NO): YES